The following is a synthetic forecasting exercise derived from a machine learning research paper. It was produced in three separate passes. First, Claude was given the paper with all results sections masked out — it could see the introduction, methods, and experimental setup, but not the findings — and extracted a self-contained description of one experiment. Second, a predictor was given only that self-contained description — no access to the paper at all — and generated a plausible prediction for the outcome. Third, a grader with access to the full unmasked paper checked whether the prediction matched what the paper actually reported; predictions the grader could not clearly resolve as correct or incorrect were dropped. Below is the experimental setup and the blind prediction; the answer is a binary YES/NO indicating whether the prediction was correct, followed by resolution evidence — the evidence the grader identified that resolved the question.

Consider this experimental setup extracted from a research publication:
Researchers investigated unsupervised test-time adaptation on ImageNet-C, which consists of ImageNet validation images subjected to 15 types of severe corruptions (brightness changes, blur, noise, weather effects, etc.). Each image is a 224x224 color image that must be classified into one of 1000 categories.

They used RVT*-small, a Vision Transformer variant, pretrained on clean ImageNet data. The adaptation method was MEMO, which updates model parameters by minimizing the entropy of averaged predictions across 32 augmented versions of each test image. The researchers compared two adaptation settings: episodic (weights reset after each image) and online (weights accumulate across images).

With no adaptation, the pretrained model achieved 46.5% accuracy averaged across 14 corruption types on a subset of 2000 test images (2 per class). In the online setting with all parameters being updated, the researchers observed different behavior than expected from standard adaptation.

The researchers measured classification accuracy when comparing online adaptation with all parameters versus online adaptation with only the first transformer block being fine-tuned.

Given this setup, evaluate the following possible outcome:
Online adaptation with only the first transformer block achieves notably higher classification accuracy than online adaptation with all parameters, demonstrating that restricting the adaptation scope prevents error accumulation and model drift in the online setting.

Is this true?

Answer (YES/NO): YES